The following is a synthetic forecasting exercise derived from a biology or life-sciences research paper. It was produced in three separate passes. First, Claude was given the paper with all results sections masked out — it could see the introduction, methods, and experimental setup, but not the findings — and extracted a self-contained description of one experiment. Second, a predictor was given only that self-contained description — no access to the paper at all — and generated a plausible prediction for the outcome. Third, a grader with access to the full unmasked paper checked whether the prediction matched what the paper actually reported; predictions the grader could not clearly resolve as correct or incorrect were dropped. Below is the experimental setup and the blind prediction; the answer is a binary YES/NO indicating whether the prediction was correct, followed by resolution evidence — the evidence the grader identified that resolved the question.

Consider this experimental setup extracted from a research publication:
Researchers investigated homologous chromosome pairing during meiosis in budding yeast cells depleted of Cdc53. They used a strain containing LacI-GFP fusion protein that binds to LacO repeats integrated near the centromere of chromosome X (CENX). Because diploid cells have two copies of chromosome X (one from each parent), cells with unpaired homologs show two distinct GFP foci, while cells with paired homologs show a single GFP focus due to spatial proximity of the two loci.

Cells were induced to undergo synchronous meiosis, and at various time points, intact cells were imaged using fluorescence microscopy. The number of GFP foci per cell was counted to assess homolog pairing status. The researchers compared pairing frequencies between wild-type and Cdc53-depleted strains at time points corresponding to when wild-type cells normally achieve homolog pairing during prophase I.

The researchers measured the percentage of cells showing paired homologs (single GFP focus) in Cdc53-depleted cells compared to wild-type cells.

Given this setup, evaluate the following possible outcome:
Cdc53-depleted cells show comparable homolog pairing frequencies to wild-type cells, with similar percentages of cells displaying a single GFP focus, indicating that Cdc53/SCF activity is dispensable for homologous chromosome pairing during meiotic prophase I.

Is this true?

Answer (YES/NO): YES